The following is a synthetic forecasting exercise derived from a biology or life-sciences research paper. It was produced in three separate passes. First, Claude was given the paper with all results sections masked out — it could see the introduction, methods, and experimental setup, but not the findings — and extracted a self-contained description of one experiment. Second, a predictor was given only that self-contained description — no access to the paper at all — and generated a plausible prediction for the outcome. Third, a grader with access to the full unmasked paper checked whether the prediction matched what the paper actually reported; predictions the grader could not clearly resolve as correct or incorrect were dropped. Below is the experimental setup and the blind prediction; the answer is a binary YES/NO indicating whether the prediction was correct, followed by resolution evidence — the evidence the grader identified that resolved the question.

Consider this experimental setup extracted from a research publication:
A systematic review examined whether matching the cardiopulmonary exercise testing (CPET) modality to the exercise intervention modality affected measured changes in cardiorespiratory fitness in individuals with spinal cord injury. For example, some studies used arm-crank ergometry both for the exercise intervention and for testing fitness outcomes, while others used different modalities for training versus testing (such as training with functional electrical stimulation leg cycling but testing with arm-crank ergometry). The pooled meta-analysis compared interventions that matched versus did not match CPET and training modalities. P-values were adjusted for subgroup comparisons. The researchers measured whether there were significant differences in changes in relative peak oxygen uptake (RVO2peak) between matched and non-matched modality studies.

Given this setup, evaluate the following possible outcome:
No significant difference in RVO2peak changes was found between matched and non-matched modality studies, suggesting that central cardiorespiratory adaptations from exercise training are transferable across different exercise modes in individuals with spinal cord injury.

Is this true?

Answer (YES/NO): YES